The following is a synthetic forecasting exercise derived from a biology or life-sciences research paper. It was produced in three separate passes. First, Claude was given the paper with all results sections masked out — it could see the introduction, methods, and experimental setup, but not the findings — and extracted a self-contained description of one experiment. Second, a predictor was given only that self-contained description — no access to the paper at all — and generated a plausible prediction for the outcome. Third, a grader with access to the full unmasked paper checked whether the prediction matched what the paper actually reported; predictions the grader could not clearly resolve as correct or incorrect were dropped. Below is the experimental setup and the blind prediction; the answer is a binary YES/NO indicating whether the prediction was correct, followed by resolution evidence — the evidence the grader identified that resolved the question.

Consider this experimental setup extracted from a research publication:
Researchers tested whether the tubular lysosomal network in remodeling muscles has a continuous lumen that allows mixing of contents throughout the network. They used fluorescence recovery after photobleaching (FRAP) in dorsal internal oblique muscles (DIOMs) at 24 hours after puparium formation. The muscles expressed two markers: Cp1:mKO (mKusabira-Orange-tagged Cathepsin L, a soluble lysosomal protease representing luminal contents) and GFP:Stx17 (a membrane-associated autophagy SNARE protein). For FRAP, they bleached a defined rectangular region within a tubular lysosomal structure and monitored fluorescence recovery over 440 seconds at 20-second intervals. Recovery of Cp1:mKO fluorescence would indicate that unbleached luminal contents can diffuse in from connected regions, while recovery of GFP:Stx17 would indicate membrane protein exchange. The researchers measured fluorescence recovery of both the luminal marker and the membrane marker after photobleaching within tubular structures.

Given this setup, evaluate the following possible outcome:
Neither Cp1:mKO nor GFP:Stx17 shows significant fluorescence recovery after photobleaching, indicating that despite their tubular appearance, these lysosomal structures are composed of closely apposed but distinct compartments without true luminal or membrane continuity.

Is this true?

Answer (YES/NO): NO